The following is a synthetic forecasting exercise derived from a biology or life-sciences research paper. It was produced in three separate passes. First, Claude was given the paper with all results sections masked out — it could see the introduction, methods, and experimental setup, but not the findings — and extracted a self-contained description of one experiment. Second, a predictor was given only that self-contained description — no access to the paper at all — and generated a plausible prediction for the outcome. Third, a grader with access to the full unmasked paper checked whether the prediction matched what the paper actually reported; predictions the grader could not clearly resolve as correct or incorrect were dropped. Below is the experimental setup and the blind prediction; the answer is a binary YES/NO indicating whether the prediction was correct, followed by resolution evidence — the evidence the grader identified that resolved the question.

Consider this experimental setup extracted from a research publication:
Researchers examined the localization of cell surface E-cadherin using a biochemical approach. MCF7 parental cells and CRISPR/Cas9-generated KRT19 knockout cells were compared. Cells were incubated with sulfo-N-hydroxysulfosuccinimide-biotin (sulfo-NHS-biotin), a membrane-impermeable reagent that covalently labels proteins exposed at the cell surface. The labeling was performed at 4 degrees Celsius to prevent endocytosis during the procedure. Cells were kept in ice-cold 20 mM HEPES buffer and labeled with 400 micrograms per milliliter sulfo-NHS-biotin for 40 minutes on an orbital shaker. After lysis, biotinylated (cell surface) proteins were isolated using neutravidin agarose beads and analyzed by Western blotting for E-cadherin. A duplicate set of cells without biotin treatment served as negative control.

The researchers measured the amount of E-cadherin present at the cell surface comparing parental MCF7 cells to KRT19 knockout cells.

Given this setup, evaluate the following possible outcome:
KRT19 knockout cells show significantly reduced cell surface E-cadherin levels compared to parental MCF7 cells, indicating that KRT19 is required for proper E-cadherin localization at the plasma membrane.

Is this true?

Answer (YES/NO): YES